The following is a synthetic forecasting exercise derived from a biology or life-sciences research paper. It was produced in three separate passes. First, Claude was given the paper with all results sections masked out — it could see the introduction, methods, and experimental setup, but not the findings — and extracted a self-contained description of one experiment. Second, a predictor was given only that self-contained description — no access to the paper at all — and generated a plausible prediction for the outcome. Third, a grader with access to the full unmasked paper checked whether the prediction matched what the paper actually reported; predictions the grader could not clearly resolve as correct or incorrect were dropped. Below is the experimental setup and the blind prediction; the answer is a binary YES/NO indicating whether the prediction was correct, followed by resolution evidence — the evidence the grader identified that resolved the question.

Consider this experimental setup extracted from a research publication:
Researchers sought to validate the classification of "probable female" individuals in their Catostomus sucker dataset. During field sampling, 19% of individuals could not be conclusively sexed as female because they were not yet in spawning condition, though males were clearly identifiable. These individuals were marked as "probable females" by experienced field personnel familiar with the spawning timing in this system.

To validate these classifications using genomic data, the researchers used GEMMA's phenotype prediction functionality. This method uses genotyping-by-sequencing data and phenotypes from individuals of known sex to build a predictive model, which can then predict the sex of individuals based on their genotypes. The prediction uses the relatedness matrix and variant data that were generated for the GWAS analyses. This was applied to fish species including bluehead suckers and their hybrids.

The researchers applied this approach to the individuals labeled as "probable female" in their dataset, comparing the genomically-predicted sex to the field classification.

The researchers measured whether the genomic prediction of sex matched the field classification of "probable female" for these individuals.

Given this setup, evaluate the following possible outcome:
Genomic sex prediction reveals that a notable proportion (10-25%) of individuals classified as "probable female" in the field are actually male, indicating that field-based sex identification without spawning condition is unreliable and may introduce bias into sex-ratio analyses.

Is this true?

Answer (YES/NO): NO